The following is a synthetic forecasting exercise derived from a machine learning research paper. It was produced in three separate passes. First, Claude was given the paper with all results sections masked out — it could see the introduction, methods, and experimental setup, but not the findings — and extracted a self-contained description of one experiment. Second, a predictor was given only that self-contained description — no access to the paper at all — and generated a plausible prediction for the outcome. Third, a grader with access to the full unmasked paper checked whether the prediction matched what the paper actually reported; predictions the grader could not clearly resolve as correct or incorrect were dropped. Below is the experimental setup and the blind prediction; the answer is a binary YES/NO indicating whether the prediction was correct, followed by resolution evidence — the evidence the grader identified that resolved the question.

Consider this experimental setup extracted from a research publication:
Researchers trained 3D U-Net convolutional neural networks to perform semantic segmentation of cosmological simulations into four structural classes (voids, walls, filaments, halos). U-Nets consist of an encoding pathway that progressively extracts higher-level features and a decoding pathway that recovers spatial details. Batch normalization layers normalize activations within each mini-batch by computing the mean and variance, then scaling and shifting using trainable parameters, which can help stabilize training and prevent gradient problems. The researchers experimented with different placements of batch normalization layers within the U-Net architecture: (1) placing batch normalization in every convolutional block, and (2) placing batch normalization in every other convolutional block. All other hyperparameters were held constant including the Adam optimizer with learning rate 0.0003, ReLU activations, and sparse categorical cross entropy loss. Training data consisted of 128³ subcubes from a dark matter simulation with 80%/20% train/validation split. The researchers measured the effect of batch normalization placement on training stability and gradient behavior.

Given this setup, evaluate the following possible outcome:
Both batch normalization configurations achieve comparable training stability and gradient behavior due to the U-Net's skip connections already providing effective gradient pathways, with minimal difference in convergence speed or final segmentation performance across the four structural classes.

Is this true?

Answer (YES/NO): NO